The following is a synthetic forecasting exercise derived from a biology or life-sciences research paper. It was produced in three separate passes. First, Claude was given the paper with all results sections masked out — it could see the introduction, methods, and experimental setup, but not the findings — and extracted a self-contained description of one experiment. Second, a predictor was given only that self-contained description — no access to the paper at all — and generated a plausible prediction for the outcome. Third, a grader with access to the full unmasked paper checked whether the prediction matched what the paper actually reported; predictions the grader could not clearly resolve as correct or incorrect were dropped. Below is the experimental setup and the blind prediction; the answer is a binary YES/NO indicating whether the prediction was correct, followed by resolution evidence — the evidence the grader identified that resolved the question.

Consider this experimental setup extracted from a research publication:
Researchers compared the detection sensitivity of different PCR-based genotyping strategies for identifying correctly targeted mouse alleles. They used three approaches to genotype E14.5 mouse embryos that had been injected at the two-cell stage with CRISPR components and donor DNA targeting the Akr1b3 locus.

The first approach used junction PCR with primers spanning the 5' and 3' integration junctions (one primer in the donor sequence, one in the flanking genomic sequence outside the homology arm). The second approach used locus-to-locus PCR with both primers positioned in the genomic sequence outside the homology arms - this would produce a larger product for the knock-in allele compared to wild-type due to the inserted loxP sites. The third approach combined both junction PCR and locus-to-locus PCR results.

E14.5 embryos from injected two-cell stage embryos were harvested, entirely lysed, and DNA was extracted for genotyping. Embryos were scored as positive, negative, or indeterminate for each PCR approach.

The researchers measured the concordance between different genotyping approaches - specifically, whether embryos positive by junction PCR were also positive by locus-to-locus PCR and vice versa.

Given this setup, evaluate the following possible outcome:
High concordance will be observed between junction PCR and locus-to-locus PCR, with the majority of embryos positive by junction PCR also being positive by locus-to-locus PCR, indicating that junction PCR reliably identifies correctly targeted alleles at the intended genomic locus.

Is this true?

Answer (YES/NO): NO